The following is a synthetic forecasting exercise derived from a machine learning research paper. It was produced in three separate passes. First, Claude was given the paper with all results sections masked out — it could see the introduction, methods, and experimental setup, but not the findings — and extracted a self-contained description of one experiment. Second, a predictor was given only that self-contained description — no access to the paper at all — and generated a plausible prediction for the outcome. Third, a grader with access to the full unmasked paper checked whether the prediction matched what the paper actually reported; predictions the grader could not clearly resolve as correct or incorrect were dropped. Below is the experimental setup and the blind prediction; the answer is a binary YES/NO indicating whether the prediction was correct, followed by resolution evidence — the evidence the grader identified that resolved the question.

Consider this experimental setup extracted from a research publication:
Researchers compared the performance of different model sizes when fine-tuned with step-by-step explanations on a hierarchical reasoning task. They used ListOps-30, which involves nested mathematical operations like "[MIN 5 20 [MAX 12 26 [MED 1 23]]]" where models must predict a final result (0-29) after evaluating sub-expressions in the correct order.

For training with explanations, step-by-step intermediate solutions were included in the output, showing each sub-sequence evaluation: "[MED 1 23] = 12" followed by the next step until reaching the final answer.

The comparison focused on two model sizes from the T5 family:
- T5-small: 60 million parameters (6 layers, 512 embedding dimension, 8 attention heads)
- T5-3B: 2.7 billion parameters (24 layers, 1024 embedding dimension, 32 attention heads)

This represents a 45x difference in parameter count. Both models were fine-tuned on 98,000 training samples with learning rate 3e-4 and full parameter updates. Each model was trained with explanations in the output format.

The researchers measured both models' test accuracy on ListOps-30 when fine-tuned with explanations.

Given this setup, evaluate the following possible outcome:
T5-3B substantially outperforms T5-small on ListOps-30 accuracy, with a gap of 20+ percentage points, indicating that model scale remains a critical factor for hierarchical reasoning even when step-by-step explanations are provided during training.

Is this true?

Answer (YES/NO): NO